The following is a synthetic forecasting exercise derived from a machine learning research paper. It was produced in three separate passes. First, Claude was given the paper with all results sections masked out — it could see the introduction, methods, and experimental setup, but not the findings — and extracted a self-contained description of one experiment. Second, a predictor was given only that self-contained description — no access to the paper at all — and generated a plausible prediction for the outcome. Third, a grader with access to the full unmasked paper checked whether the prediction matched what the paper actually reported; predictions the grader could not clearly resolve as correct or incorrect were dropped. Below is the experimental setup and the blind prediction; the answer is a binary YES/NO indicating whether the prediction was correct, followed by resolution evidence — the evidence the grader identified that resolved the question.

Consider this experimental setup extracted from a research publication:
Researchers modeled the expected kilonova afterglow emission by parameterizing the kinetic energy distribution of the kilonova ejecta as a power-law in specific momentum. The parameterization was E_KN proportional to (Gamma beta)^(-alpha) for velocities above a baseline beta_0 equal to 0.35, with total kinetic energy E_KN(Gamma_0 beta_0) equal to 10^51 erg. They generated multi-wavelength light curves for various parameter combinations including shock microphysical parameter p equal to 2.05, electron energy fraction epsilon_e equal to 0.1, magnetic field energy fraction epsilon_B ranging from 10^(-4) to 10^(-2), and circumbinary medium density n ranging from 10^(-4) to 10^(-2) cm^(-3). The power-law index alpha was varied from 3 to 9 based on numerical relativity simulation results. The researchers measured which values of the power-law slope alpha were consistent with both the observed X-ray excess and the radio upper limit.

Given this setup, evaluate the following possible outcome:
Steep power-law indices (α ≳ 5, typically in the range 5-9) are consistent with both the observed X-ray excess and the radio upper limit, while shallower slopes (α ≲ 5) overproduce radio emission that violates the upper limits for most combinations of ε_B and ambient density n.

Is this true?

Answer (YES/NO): NO